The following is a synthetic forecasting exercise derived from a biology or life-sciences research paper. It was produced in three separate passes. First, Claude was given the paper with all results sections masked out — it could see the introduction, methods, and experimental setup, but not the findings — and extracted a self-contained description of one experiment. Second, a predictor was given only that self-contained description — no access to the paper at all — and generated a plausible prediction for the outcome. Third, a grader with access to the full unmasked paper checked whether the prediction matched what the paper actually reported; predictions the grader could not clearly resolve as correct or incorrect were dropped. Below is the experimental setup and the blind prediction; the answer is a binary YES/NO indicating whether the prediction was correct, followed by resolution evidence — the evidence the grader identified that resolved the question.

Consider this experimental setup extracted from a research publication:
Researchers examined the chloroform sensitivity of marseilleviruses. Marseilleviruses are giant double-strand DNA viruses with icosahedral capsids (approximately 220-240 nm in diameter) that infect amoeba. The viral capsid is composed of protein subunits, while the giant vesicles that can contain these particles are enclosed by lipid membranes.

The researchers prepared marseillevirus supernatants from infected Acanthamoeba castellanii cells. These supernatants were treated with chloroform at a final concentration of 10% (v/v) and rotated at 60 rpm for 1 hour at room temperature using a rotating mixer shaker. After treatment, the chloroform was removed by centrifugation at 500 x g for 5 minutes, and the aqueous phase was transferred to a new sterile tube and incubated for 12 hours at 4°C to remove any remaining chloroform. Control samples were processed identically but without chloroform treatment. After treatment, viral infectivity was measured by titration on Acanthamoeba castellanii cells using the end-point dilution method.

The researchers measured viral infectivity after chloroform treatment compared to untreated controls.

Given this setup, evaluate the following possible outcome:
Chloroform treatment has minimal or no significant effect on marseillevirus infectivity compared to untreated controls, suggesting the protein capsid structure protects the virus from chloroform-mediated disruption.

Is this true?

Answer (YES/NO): NO